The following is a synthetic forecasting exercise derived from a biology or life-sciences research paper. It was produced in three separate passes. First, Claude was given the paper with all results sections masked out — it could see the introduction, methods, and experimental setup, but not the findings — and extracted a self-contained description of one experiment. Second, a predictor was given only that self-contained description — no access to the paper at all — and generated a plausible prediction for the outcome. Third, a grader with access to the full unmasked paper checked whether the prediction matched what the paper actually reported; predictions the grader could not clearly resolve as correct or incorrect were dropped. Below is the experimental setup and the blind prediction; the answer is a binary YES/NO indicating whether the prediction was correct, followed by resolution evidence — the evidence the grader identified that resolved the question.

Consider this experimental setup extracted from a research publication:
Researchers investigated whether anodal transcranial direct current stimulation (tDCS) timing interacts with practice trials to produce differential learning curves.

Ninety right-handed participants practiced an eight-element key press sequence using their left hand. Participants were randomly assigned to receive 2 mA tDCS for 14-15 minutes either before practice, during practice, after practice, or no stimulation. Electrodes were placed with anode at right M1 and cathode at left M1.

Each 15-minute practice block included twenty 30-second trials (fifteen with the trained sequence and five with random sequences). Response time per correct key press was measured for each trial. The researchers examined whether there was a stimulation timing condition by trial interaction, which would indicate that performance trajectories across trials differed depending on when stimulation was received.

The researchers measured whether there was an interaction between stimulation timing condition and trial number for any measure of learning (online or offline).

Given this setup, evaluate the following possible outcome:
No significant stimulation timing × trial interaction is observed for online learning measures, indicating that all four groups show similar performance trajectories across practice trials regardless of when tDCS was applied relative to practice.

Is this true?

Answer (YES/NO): YES